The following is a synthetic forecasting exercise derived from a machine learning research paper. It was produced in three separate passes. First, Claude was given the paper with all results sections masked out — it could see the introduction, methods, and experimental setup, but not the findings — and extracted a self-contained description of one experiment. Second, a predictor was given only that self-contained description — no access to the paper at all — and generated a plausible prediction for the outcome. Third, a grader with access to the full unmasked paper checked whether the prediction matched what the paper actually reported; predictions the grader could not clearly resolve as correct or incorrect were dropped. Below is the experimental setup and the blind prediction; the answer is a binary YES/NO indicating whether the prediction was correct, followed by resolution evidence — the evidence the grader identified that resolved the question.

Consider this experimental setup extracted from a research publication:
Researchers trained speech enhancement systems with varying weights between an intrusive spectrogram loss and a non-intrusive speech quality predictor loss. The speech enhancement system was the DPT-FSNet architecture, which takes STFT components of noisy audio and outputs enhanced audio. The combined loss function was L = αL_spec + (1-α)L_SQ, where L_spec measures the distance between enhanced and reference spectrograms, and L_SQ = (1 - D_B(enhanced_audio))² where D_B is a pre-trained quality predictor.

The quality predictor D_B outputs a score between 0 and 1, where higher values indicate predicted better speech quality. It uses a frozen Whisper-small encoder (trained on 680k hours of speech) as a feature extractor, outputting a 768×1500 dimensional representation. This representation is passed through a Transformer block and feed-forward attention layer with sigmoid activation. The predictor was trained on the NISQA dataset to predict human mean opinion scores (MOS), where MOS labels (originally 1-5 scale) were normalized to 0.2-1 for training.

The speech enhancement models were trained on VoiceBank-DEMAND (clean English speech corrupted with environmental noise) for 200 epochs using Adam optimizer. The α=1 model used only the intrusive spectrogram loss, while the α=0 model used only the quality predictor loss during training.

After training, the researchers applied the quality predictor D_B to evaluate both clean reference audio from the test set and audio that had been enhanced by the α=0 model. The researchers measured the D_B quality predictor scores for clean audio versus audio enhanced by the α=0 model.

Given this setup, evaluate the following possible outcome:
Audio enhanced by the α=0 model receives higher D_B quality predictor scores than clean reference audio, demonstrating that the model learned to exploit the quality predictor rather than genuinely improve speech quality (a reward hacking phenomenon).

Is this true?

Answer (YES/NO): YES